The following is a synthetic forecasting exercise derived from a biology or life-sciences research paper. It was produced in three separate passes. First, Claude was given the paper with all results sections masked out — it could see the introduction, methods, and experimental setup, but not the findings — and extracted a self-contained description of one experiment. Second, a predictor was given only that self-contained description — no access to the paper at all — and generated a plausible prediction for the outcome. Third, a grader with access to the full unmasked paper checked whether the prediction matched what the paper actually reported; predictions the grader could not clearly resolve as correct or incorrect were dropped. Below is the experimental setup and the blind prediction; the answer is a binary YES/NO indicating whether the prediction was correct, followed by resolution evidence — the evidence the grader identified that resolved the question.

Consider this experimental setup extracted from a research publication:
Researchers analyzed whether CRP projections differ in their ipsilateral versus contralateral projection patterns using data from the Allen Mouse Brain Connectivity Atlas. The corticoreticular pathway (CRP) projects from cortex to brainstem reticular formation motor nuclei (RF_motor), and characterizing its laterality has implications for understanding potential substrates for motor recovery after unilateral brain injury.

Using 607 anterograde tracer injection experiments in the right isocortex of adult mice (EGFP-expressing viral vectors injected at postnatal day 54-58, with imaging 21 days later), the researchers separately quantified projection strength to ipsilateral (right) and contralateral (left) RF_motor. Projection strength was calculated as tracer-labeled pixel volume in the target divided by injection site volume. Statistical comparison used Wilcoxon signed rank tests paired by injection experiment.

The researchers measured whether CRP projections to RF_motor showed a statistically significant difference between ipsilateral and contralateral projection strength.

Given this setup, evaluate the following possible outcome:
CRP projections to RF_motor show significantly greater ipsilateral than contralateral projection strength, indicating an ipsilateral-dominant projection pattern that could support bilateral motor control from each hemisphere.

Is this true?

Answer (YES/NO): YES